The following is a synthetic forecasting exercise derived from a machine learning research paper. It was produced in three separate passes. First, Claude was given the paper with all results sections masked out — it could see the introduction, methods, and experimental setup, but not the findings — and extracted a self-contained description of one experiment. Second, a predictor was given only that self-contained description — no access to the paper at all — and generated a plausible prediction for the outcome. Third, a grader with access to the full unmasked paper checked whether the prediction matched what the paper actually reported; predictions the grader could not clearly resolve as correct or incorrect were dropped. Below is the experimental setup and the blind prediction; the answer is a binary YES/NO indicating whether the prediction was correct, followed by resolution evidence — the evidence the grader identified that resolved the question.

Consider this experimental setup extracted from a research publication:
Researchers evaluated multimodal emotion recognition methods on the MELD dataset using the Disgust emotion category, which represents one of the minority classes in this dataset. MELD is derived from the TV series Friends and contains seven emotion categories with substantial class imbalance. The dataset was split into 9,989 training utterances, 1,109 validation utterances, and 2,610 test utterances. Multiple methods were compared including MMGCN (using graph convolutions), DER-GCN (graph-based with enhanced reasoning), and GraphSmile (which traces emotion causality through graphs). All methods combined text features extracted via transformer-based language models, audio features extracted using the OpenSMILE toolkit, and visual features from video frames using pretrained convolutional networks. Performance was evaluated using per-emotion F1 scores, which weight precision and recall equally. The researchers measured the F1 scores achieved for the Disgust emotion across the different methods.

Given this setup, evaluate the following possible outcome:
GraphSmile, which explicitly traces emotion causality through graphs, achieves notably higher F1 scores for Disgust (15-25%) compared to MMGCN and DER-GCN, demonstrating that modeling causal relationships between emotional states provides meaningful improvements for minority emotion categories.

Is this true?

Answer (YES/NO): NO